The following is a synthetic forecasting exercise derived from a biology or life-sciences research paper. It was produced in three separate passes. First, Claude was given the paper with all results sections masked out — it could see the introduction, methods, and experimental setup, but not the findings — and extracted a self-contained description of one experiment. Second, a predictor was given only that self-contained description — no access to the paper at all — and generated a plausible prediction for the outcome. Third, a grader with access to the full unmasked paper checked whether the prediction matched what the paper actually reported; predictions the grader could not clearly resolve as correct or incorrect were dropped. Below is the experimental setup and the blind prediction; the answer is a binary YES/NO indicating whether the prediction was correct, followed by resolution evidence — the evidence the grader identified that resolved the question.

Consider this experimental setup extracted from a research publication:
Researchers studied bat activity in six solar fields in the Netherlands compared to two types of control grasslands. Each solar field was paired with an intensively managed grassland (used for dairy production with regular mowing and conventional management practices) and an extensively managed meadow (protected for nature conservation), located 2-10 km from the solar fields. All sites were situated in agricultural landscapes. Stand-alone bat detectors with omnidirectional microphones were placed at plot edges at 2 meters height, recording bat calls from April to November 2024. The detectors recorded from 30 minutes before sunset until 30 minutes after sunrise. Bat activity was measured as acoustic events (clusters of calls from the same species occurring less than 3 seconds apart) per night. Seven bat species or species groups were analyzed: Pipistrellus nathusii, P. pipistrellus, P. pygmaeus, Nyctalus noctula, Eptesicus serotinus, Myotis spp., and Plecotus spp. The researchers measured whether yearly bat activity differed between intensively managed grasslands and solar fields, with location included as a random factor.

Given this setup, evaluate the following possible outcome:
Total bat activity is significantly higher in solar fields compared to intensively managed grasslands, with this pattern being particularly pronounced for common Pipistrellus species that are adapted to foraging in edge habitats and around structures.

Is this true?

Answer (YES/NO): NO